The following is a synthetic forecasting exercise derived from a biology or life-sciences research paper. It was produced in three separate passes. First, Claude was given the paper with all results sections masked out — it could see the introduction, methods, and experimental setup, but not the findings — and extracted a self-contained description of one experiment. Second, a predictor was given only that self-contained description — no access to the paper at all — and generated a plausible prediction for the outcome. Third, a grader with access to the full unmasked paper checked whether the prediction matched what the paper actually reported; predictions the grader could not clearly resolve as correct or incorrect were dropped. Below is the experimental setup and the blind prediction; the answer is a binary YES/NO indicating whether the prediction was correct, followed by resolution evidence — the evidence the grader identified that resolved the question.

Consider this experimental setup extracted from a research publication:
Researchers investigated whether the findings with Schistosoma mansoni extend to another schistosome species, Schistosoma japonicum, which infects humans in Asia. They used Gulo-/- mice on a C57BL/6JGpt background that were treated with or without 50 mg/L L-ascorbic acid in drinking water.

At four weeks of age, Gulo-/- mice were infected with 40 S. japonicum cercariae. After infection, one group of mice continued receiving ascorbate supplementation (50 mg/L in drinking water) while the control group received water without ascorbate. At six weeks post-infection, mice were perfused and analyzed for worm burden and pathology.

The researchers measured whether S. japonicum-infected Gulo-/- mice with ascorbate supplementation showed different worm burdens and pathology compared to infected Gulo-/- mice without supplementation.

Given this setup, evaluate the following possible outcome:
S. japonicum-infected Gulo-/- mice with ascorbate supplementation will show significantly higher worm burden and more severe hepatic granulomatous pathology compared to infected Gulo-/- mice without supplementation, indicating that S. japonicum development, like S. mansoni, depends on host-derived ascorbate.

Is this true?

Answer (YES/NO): NO